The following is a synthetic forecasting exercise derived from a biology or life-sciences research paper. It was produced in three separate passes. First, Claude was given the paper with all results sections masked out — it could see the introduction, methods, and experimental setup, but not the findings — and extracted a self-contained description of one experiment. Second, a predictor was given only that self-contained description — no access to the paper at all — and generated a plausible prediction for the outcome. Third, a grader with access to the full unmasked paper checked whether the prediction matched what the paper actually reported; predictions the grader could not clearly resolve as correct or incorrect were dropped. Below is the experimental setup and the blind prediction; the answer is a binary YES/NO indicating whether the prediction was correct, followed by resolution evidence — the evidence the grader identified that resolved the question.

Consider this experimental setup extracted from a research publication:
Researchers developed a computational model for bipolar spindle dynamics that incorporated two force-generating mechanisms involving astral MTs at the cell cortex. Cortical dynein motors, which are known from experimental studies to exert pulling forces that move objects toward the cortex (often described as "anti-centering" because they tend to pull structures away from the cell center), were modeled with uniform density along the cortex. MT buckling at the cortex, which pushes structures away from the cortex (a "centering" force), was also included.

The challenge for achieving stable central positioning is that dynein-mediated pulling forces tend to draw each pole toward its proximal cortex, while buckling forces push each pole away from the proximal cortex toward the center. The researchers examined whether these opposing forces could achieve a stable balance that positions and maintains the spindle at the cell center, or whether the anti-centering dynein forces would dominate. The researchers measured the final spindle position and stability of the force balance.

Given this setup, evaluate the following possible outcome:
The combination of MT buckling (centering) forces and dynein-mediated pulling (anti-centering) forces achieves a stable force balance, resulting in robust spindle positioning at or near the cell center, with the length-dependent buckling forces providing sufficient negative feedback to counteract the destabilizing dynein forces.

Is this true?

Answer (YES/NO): YES